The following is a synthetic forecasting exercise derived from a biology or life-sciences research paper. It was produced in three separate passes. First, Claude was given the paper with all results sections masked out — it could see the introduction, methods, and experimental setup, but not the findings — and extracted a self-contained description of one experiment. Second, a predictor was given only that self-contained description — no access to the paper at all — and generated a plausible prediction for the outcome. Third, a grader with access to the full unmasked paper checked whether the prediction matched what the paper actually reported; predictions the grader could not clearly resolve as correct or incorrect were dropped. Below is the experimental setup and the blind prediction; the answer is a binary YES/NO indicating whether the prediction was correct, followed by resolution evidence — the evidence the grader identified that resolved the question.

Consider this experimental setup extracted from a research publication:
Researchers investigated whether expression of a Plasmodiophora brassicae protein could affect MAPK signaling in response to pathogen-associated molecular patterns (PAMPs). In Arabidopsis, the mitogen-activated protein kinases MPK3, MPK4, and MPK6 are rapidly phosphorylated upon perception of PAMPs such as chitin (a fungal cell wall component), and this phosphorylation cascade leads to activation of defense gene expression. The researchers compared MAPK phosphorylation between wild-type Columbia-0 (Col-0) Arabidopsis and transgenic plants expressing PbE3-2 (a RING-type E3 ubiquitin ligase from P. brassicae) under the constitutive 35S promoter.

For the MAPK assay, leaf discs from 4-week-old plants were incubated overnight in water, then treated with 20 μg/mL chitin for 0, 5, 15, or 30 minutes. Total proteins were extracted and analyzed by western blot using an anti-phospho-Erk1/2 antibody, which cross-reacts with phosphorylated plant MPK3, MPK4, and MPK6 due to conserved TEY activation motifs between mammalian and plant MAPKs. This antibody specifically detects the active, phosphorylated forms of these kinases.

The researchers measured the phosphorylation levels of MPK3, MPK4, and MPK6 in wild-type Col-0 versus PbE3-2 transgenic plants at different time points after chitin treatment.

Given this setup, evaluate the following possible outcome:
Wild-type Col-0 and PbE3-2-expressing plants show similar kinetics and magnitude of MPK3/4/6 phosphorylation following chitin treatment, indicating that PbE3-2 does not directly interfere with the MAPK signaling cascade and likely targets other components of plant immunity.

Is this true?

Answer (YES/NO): YES